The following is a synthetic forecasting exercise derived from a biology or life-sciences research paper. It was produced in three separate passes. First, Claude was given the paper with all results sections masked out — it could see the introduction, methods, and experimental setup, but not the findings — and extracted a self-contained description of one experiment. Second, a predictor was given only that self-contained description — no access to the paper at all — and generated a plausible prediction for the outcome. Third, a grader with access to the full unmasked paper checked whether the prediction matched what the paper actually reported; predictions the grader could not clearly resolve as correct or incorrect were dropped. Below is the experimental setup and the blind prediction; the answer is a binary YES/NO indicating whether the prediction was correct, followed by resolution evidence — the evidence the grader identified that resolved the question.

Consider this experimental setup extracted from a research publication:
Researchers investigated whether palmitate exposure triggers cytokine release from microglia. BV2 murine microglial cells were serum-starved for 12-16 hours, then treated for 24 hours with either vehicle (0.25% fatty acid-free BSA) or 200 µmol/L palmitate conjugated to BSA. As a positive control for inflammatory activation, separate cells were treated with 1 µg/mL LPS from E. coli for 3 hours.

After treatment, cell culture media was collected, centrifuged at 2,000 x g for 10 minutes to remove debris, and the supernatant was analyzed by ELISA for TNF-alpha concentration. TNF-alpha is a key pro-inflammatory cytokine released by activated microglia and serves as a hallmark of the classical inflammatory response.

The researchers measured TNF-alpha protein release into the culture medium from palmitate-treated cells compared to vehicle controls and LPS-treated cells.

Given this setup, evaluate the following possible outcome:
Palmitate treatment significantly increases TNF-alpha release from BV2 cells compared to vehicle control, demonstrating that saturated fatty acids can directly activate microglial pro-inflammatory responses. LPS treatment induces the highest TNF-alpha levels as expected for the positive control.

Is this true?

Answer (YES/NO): NO